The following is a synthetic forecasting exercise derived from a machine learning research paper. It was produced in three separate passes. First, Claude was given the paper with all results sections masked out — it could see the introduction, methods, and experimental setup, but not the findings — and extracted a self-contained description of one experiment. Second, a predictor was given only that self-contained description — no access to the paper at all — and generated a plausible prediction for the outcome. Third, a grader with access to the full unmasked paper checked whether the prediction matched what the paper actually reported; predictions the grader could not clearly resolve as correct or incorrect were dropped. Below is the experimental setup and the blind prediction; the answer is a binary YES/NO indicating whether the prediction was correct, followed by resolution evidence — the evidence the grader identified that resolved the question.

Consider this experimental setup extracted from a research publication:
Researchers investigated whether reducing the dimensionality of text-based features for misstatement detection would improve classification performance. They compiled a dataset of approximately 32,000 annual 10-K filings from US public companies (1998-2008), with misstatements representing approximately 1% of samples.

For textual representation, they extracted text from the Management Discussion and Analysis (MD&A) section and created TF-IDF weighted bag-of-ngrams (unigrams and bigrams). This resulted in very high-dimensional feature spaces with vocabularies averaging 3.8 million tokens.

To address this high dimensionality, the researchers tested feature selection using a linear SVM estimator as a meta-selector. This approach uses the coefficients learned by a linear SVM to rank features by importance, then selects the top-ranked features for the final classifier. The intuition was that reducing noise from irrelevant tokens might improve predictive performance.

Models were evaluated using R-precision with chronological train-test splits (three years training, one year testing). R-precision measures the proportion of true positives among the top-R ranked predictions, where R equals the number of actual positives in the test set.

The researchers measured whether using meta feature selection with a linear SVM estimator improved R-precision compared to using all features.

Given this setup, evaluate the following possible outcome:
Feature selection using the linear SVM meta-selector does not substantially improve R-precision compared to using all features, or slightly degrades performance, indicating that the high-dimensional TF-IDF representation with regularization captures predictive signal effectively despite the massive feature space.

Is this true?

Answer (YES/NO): YES